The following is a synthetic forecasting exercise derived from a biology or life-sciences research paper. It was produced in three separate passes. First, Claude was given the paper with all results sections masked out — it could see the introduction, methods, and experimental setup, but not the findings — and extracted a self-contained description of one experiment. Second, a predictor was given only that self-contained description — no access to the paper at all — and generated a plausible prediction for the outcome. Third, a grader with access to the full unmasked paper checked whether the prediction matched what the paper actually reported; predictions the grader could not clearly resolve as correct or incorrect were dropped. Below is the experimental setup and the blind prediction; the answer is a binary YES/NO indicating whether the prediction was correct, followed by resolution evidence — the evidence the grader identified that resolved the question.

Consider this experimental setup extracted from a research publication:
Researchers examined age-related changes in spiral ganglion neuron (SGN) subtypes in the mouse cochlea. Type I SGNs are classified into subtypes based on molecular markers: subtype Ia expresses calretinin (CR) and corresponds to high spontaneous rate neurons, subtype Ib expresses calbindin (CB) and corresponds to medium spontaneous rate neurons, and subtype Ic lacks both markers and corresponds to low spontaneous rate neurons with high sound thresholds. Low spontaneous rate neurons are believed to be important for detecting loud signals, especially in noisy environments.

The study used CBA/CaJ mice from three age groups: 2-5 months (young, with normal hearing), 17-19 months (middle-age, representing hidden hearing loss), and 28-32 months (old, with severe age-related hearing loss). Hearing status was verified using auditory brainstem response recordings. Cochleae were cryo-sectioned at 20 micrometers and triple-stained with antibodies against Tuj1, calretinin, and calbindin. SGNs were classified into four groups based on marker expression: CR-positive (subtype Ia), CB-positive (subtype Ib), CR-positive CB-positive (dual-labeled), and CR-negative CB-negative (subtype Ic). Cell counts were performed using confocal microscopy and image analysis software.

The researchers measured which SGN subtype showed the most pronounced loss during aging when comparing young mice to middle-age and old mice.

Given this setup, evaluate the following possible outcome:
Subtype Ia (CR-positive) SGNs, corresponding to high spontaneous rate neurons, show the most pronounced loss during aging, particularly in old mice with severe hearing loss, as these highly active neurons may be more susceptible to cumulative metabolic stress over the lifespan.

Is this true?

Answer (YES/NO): NO